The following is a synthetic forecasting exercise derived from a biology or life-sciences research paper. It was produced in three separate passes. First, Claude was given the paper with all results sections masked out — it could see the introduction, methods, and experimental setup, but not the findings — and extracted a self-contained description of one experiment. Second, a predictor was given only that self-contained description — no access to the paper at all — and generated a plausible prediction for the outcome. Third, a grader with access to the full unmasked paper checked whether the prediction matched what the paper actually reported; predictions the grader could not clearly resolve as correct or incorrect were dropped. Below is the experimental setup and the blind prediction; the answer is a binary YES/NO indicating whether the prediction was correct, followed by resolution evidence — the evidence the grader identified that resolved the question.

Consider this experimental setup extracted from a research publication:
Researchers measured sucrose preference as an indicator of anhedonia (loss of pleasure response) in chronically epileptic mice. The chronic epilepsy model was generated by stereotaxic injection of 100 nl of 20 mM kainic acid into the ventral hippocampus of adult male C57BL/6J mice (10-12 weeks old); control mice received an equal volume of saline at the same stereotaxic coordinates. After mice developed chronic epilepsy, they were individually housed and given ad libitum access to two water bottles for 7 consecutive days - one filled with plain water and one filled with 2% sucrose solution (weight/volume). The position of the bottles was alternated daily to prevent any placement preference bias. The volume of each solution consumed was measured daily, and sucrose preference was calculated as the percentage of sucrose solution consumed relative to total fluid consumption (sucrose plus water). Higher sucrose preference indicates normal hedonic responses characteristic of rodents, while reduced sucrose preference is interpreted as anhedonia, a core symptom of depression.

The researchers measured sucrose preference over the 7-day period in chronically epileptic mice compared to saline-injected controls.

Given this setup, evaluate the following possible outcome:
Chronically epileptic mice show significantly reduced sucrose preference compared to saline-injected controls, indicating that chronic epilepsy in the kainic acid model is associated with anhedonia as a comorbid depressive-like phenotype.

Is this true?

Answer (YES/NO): YES